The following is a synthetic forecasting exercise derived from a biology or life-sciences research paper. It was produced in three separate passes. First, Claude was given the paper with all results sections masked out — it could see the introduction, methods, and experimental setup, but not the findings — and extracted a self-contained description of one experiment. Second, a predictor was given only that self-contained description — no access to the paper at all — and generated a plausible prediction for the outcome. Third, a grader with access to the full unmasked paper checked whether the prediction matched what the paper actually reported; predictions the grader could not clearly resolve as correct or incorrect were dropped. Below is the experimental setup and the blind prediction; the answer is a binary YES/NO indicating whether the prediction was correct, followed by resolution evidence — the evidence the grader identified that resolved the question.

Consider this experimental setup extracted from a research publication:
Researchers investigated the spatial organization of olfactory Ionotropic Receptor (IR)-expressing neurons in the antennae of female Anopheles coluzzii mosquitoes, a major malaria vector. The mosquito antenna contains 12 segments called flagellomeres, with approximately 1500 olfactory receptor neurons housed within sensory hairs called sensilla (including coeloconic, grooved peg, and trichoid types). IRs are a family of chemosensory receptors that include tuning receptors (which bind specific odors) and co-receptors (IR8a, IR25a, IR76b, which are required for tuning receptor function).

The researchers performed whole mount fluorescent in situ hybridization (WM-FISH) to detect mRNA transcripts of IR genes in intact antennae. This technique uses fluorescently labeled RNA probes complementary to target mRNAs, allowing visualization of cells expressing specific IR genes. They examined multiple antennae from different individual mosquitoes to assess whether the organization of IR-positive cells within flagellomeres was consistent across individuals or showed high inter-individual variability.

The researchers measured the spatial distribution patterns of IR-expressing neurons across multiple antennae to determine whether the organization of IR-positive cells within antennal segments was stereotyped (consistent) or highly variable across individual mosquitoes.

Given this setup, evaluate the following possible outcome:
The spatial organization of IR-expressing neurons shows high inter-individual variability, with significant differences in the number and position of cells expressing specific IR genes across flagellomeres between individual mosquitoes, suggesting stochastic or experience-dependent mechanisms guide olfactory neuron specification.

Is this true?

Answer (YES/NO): NO